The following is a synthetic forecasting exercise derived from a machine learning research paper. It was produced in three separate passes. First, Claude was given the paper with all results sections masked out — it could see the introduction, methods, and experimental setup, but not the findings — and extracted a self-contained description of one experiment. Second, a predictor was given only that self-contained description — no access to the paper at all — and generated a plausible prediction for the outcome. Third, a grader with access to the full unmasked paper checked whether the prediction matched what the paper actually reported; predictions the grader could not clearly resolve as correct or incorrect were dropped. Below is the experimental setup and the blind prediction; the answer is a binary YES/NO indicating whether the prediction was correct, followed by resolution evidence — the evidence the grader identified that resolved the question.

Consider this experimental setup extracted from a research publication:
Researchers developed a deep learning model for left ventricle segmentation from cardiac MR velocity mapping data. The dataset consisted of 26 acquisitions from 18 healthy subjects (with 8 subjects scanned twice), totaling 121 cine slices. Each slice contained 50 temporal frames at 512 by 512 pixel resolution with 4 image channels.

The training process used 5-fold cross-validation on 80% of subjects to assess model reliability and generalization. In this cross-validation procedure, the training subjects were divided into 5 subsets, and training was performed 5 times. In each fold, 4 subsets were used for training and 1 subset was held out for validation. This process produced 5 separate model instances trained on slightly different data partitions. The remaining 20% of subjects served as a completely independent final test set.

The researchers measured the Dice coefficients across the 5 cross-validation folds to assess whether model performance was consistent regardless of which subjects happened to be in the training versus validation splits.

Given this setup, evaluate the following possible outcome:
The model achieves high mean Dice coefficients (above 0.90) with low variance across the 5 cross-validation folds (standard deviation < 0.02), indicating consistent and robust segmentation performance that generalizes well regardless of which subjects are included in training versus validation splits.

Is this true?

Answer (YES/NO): NO